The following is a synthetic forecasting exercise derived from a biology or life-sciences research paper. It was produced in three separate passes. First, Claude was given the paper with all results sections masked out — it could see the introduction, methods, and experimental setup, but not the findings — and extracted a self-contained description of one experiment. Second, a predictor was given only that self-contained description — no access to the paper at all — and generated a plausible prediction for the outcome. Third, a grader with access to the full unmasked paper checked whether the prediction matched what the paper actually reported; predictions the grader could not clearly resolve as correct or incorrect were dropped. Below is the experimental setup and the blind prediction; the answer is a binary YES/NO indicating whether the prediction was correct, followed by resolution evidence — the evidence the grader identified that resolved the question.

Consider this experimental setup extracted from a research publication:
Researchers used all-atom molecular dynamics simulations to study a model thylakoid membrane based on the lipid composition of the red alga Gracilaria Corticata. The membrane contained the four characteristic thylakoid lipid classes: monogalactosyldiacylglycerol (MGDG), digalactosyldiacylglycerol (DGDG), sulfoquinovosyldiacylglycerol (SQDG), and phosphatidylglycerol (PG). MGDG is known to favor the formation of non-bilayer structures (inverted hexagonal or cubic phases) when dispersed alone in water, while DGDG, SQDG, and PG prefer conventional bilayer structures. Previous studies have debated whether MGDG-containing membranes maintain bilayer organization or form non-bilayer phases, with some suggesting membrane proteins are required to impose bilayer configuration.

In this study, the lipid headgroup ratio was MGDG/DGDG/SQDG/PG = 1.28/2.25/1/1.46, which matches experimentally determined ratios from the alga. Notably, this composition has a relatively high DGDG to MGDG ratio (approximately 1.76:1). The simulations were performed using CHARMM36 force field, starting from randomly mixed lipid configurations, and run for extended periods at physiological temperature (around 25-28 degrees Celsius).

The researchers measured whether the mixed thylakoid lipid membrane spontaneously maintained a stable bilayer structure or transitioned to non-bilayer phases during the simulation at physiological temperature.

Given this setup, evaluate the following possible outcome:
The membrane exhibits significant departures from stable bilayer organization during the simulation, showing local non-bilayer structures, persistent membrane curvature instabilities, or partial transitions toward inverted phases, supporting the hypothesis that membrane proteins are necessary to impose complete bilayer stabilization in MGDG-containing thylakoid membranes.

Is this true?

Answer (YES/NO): NO